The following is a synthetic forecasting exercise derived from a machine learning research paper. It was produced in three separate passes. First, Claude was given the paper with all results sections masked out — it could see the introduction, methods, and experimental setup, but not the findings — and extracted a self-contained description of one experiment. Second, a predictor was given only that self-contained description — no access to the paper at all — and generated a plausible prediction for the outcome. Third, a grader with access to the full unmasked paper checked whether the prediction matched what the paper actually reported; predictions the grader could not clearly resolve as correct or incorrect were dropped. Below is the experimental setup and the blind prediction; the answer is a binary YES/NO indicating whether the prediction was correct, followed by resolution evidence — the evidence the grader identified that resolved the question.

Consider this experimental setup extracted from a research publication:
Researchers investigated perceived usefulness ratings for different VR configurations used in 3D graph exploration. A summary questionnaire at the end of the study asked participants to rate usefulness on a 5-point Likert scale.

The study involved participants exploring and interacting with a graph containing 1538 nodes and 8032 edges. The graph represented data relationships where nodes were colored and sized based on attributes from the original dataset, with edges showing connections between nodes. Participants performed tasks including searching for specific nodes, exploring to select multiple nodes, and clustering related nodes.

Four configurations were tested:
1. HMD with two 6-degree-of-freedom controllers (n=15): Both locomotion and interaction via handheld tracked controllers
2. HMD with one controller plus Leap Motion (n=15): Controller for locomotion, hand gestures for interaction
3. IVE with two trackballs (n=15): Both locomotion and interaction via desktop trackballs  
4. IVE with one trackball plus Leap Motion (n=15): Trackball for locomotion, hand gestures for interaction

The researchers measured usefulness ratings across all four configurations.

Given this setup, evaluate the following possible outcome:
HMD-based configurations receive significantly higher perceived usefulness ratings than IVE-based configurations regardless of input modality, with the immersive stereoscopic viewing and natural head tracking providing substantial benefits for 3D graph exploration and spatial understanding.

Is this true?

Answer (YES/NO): YES